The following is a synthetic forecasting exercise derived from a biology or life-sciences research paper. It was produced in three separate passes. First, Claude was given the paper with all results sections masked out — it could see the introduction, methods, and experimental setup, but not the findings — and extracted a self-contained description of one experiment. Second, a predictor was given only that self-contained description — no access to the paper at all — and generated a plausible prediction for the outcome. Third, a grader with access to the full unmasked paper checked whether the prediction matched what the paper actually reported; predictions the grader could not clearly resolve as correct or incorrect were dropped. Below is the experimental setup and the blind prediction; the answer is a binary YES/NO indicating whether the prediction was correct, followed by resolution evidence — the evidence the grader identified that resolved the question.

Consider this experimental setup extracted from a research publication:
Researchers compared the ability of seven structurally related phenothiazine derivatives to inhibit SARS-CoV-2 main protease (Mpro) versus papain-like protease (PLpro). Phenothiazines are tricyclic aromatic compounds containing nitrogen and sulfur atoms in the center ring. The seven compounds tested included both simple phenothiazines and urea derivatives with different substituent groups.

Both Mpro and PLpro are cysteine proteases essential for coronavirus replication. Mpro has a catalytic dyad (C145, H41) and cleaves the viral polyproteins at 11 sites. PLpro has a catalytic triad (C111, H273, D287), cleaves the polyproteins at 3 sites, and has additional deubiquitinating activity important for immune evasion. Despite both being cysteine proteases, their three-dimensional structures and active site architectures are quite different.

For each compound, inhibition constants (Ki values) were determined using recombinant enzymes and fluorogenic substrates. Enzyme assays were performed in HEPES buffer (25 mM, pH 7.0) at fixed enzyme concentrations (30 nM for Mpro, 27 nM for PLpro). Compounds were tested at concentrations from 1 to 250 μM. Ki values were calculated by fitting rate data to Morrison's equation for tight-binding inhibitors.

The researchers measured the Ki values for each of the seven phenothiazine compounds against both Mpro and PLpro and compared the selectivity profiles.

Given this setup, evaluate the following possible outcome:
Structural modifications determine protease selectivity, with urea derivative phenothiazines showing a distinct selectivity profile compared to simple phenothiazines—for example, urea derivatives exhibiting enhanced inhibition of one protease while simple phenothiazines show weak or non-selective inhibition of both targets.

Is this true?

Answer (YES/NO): NO